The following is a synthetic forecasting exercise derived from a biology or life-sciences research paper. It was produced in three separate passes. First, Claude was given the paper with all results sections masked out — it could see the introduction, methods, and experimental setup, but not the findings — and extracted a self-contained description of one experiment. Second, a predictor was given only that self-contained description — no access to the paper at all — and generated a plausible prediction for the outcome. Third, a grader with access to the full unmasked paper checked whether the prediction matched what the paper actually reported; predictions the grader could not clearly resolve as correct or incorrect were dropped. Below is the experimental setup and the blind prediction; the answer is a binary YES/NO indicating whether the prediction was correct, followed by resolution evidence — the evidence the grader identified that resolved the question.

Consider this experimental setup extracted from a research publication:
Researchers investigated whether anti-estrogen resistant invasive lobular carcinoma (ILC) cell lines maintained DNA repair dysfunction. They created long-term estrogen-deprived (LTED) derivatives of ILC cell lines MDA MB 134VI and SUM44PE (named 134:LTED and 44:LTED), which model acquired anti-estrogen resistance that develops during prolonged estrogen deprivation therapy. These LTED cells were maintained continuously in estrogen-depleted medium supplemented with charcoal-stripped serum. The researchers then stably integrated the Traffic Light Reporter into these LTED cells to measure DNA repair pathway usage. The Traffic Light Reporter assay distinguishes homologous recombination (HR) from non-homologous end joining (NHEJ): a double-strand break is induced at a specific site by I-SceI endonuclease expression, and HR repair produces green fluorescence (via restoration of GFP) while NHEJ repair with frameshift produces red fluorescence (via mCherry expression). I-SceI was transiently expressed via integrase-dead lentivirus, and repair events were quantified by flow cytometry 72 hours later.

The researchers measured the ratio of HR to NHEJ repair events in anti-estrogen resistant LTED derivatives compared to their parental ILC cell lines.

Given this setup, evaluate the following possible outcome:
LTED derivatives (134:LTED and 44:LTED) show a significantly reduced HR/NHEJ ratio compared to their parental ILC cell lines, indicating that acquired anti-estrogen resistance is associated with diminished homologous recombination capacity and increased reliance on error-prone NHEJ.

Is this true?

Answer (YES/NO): NO